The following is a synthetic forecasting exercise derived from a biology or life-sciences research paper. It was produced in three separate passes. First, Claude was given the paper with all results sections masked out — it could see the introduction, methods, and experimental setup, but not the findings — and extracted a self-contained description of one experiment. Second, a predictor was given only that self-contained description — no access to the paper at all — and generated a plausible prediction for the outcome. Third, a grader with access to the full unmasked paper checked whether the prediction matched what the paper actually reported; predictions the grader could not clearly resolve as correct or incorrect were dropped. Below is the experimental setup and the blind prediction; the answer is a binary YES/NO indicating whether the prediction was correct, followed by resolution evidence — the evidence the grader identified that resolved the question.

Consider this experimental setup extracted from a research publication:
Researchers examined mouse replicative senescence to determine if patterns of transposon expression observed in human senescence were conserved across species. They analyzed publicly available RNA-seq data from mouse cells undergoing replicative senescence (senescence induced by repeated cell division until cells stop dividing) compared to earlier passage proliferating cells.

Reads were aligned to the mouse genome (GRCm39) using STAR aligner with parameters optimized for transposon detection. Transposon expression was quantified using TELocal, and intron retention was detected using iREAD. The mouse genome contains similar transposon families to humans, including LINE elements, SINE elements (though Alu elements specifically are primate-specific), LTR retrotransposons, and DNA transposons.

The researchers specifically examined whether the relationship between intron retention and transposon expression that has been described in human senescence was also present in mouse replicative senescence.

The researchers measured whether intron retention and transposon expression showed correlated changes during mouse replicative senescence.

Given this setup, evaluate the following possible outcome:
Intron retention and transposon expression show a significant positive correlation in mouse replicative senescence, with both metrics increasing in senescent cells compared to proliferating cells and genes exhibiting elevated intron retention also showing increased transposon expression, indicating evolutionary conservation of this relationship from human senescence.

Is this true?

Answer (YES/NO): NO